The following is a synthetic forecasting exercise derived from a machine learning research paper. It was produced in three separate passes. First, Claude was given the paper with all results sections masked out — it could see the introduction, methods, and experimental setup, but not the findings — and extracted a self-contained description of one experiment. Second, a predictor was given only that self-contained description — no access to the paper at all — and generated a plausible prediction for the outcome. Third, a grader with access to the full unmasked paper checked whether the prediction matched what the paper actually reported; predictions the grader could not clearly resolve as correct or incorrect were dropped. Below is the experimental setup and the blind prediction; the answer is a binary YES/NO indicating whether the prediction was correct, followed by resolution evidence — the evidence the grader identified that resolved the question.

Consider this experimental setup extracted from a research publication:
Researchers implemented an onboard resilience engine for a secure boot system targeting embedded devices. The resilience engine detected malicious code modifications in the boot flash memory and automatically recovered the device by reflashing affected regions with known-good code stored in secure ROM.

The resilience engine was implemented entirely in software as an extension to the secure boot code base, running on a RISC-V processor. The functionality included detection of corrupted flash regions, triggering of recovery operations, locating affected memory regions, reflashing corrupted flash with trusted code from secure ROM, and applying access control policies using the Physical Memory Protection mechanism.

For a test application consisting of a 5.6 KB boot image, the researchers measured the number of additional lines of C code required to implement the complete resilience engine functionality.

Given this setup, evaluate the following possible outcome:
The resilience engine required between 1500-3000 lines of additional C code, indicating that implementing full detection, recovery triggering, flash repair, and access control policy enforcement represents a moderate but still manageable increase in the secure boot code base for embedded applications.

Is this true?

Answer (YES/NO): NO